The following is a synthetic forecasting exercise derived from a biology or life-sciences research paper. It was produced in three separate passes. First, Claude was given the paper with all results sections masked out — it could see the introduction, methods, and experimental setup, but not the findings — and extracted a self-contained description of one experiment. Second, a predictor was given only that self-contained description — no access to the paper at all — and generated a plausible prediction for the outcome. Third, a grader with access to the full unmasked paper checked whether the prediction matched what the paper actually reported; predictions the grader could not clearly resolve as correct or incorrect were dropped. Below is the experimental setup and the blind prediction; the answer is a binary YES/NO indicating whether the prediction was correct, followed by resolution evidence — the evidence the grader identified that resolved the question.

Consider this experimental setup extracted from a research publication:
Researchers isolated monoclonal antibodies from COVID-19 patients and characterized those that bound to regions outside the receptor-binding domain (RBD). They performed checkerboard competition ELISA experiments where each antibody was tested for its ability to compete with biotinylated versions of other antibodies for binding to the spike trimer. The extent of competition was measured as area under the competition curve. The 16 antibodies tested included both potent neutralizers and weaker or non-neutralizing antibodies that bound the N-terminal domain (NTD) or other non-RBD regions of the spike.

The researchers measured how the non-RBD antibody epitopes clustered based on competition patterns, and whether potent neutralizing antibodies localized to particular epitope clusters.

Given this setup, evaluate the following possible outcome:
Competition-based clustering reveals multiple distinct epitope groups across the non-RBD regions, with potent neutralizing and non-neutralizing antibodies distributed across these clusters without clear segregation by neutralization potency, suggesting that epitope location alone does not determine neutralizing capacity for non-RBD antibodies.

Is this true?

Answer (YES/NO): NO